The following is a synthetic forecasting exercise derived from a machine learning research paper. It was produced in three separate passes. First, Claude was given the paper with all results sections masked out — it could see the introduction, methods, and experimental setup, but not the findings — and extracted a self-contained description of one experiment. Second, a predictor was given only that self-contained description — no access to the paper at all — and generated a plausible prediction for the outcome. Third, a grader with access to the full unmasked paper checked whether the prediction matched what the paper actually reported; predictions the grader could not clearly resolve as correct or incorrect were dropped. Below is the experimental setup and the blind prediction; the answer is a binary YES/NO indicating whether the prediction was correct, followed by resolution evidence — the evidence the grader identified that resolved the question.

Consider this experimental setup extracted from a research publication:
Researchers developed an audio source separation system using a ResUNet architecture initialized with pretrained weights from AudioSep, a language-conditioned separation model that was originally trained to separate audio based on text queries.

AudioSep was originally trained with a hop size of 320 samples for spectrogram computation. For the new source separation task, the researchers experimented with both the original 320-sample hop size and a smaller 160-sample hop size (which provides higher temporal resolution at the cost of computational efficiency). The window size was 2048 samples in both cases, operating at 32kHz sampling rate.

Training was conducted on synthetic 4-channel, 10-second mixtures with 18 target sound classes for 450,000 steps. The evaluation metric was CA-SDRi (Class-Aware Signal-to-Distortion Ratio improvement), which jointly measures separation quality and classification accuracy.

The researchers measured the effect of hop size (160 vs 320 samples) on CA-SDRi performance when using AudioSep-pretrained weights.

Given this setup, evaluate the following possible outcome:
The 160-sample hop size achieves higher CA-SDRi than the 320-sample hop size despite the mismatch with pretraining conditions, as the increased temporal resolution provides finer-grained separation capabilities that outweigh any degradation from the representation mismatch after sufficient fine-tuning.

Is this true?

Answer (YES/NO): YES